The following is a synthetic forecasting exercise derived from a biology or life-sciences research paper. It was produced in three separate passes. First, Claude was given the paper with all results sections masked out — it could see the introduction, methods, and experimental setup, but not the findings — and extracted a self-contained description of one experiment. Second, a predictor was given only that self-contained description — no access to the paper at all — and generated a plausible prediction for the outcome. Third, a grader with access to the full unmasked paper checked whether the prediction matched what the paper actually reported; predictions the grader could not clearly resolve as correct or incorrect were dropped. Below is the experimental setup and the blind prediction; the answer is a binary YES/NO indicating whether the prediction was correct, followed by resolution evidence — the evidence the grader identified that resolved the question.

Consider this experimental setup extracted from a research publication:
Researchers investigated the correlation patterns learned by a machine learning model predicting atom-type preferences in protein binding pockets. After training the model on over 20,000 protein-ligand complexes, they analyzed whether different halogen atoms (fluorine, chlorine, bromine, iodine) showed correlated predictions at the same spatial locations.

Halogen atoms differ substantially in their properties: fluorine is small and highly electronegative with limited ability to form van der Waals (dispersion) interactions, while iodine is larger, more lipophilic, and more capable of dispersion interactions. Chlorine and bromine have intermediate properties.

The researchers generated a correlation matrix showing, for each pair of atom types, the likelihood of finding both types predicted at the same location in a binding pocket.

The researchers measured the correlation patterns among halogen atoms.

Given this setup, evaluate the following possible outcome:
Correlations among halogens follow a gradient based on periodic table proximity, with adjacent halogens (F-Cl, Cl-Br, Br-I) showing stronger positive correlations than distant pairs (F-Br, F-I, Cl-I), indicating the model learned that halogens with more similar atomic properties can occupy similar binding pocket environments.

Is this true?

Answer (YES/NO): YES